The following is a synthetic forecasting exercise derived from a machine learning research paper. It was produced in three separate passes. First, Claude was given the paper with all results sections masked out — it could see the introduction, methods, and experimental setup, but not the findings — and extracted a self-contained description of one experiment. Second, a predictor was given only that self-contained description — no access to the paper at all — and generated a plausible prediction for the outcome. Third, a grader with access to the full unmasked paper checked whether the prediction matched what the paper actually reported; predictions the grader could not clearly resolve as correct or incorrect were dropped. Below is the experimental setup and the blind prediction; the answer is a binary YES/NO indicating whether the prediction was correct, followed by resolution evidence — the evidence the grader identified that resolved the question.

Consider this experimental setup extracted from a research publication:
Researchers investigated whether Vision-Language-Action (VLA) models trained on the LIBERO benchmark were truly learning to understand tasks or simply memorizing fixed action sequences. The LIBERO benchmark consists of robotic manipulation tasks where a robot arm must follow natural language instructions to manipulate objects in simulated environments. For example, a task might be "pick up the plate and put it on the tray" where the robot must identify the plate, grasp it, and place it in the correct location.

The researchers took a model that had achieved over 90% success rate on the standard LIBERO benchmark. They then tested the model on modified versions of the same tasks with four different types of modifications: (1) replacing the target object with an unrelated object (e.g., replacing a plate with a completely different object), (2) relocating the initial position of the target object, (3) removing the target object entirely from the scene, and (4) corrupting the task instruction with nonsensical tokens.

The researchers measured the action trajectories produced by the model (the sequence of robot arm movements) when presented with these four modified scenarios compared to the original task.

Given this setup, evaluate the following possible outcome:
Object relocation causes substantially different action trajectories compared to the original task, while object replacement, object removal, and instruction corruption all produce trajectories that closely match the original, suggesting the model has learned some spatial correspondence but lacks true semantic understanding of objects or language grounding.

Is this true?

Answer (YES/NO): NO